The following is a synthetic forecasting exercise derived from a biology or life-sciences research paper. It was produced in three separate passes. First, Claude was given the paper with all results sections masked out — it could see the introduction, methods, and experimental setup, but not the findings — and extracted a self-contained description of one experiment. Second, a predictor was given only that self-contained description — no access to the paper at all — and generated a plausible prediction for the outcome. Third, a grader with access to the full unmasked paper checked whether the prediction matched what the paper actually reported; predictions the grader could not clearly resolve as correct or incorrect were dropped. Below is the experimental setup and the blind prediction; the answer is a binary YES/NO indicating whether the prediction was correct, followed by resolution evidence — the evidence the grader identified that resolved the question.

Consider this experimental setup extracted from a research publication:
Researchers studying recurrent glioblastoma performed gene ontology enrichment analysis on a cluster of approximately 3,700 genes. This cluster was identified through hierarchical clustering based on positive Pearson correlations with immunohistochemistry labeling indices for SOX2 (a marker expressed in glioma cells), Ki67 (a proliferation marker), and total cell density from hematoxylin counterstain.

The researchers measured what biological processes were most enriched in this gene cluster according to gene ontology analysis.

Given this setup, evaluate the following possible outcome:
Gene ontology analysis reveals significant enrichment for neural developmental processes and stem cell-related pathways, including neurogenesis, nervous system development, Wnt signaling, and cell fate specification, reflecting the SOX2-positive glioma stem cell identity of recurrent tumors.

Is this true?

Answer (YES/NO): NO